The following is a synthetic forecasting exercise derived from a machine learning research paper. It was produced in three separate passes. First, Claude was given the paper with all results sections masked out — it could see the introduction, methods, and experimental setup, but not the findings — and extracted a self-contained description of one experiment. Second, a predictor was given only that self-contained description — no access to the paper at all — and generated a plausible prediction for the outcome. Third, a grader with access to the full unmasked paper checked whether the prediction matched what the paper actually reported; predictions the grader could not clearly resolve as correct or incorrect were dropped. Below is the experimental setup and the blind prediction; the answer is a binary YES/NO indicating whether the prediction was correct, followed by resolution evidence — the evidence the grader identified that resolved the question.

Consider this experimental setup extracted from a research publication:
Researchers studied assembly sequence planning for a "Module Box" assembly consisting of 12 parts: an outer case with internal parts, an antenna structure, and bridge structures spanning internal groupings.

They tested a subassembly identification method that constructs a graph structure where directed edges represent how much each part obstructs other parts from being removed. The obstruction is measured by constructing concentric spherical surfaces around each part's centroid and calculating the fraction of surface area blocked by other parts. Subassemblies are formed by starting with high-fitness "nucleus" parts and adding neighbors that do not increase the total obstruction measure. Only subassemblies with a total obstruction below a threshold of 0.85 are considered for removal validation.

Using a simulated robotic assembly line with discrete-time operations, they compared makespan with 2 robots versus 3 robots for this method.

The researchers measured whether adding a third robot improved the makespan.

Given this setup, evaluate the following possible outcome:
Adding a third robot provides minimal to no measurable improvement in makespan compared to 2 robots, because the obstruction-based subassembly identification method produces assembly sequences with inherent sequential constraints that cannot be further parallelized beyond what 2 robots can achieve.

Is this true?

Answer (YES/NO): NO